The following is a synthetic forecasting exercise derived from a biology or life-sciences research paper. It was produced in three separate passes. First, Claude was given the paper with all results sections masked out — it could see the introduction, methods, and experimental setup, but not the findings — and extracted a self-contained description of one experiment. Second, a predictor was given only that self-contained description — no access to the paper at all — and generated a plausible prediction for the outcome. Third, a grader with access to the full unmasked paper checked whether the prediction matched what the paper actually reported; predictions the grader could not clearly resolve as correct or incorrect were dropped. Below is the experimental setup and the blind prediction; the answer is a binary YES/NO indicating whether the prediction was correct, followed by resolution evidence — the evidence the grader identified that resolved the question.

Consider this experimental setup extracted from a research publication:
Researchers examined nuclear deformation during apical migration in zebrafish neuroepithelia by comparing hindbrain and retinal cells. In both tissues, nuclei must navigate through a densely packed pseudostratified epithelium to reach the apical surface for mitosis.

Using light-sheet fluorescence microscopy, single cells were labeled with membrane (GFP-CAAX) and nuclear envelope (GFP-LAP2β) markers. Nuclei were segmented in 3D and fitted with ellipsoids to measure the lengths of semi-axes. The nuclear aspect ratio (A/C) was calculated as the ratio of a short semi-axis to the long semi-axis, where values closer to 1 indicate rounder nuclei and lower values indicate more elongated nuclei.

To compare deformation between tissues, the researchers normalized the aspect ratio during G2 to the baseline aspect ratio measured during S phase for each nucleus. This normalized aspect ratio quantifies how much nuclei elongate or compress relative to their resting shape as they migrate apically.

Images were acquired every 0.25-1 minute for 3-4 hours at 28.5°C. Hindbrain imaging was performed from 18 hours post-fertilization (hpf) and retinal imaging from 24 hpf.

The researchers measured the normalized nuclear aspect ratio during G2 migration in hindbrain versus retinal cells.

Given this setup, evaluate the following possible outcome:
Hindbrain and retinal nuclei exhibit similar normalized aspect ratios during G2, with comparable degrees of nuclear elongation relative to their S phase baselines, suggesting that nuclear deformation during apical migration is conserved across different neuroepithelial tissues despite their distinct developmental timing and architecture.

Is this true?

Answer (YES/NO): NO